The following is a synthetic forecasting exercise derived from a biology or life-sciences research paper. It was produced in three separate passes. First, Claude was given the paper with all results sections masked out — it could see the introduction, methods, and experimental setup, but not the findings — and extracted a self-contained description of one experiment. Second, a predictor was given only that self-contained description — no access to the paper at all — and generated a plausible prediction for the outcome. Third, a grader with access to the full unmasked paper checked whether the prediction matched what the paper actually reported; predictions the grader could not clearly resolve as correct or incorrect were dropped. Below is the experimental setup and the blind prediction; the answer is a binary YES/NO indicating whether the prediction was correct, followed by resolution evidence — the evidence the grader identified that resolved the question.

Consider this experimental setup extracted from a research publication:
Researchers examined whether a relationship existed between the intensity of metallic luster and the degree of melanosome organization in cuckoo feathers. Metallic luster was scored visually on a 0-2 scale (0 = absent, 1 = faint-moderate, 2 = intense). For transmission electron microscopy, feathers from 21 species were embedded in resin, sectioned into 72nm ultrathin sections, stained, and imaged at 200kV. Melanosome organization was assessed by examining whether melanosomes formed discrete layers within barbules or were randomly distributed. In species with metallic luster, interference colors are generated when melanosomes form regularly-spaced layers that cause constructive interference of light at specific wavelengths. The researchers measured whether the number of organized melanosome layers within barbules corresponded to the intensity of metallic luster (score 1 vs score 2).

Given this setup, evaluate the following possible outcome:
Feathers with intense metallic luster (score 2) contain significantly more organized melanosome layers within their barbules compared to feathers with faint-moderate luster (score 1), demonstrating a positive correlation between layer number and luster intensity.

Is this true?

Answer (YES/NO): NO